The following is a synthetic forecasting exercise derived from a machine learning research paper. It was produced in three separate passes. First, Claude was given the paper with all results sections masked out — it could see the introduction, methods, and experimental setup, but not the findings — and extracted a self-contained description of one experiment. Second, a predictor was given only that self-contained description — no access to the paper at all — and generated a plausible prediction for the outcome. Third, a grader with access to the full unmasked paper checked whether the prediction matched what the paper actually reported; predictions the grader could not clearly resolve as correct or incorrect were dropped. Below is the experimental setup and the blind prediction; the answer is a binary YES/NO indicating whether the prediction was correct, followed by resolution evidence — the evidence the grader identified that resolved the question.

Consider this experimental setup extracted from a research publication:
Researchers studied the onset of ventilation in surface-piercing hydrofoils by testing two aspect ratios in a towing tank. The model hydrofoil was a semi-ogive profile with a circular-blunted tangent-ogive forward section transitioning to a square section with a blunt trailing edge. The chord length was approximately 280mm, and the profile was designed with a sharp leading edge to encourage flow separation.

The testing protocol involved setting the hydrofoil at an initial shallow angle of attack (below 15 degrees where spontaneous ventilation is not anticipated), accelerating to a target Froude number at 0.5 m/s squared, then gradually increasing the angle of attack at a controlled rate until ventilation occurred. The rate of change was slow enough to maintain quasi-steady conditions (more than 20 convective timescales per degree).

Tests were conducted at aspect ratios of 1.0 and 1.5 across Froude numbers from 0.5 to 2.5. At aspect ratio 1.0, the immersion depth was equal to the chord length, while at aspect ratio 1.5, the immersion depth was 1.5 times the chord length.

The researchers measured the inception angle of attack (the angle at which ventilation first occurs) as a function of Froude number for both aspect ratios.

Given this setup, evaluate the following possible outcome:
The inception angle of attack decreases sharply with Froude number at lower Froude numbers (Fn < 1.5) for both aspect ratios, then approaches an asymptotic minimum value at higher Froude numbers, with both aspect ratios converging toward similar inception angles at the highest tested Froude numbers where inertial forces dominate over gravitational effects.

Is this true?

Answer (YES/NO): NO